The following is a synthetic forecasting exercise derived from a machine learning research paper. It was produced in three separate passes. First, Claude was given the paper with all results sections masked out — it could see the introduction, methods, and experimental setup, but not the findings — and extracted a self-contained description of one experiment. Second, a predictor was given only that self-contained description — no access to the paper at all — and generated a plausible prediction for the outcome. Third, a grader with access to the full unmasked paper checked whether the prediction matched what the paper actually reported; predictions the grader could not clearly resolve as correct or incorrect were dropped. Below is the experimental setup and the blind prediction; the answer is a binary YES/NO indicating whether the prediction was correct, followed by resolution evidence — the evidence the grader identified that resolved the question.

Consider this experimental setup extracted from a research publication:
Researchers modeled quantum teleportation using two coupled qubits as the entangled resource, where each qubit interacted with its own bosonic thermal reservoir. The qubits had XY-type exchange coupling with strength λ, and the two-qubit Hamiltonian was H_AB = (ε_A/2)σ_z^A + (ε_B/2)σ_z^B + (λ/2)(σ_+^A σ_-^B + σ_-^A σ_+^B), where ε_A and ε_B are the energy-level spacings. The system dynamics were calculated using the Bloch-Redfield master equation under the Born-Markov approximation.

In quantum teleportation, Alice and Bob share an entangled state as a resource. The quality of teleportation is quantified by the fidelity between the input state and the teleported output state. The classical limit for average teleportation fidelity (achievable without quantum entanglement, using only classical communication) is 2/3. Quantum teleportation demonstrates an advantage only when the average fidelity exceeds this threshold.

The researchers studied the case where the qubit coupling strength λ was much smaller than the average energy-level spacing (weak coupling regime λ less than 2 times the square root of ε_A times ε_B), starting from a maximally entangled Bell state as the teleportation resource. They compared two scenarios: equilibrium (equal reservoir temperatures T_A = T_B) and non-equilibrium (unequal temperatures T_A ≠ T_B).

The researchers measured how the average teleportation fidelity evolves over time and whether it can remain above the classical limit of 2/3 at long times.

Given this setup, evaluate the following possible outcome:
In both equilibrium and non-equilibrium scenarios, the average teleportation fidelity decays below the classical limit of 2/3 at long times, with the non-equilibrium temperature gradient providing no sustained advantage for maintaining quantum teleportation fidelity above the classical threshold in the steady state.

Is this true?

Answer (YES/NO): YES